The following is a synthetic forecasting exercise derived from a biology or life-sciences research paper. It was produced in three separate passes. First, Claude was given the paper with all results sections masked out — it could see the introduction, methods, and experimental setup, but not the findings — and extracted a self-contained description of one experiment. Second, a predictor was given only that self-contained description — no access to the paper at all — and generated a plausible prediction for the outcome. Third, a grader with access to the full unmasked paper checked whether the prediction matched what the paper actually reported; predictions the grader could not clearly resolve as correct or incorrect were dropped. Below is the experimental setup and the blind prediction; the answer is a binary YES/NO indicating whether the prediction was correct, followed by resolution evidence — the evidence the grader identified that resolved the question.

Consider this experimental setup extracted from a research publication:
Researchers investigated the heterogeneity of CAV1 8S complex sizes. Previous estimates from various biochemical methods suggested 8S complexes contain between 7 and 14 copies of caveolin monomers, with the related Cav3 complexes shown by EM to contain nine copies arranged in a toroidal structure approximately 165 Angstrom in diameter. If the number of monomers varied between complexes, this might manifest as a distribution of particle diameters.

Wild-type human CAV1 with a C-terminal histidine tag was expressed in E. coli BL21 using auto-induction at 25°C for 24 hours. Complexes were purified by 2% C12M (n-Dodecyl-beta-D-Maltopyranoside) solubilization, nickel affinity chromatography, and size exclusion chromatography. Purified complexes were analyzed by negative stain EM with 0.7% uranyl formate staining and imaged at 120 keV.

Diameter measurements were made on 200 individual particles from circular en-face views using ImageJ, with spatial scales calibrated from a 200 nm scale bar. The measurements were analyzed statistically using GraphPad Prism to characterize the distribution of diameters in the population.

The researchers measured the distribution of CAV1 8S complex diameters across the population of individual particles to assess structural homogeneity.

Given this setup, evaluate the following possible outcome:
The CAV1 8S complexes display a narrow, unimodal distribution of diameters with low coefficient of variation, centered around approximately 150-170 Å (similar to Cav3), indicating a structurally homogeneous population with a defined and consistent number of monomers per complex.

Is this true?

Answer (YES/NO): NO